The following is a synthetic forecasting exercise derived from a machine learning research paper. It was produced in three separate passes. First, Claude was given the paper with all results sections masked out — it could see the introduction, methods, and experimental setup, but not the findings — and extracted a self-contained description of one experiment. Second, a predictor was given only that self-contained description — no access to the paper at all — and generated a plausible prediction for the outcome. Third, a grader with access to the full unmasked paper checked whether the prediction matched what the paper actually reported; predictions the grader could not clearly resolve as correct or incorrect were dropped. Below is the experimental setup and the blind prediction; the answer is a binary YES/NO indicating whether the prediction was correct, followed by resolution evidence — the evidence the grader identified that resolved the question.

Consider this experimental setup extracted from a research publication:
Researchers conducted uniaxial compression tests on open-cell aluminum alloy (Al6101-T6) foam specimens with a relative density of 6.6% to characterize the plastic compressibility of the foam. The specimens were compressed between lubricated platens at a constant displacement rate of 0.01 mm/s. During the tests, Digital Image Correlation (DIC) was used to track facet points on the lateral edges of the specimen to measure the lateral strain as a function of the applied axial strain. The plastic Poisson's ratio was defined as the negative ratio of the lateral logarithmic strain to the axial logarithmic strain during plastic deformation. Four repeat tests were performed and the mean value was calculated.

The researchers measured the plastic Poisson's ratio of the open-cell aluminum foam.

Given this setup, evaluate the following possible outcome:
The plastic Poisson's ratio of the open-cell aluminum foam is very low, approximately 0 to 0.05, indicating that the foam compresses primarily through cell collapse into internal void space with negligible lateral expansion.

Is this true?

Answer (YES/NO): NO